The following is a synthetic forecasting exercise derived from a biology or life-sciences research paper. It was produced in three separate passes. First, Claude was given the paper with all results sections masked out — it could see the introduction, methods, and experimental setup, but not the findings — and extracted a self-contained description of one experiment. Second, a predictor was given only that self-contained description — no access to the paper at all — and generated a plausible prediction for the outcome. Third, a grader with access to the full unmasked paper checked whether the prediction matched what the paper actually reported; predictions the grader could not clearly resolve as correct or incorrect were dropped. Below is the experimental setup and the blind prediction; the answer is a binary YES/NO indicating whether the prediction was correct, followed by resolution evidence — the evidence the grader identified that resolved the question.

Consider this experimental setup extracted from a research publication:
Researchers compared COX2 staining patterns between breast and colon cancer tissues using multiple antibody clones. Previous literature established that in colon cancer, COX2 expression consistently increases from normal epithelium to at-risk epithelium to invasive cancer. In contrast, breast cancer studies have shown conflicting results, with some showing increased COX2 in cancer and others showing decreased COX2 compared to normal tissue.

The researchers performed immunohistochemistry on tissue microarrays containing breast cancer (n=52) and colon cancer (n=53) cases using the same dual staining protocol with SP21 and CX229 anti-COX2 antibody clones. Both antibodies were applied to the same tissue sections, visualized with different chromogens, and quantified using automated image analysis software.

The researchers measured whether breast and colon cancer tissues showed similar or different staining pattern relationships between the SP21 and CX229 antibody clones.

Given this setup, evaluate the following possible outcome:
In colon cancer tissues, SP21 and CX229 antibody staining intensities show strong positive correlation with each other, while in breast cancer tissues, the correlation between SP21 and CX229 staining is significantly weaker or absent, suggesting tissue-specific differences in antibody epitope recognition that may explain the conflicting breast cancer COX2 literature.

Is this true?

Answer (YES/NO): NO